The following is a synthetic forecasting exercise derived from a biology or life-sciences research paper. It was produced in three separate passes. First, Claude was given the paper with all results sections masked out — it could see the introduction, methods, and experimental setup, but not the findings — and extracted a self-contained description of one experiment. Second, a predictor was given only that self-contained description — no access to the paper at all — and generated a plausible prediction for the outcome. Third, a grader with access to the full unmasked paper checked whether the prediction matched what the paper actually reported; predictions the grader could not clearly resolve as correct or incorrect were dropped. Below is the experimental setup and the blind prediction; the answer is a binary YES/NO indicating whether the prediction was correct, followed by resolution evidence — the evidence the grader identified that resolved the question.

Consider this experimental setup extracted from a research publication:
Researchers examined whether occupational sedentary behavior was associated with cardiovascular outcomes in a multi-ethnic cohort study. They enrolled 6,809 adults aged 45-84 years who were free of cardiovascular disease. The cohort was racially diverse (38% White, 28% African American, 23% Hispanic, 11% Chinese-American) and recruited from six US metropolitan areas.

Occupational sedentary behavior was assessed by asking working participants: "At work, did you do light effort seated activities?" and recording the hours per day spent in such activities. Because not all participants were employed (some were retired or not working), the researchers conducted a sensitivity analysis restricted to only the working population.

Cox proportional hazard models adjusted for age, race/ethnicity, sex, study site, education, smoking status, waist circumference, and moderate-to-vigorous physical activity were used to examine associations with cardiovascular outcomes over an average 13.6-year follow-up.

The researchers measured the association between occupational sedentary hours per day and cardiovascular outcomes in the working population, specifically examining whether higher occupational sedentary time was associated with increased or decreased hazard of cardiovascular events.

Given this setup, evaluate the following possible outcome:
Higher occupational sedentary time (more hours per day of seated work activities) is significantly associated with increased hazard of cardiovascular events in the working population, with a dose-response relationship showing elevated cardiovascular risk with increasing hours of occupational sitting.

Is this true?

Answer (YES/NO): NO